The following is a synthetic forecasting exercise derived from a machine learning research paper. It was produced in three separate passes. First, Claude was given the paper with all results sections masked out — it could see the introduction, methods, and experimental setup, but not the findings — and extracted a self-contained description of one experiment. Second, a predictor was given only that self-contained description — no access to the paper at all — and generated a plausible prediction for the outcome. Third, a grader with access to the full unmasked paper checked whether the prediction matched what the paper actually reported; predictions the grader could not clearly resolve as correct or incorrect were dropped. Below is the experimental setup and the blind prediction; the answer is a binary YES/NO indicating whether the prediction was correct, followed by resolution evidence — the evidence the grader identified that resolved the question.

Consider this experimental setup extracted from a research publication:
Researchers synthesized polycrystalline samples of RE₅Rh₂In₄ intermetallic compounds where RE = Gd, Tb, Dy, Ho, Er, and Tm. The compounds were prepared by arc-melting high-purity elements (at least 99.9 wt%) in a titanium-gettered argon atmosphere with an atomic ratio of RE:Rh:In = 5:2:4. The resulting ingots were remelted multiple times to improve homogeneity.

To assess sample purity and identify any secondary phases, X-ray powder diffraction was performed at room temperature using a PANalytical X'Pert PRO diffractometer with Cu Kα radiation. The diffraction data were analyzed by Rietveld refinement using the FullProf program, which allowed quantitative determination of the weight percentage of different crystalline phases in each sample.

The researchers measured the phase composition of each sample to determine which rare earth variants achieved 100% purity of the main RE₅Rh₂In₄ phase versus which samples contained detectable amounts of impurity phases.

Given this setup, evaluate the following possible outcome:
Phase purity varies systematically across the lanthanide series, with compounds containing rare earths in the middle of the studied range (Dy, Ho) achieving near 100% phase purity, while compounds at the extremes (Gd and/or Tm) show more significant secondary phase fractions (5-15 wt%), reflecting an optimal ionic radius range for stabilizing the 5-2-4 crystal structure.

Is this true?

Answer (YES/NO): NO